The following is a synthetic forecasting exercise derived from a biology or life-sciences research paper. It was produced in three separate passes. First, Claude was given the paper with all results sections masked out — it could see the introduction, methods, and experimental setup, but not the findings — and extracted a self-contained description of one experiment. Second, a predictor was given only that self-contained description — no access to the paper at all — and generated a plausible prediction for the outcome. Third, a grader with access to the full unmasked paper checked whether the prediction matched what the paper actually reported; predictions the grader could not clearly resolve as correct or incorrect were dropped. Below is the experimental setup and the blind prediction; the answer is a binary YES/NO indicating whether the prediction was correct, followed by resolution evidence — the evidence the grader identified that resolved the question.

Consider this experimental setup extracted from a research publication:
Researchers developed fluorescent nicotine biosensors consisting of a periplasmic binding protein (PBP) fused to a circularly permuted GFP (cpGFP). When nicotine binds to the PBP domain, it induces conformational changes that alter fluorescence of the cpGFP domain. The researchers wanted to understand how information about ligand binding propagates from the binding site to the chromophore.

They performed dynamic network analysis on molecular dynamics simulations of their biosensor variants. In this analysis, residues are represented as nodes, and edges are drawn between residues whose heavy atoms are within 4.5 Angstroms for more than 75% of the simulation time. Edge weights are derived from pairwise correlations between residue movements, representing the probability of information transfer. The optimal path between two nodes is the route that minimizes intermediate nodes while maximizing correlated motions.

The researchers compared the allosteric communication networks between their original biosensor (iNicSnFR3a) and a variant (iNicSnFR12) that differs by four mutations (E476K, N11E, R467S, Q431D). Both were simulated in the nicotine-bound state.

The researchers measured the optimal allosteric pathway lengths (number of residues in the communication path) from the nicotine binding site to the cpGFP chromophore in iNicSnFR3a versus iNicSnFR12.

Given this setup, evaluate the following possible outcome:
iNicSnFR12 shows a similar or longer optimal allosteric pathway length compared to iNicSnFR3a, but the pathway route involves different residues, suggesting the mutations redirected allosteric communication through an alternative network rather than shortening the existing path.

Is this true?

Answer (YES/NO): YES